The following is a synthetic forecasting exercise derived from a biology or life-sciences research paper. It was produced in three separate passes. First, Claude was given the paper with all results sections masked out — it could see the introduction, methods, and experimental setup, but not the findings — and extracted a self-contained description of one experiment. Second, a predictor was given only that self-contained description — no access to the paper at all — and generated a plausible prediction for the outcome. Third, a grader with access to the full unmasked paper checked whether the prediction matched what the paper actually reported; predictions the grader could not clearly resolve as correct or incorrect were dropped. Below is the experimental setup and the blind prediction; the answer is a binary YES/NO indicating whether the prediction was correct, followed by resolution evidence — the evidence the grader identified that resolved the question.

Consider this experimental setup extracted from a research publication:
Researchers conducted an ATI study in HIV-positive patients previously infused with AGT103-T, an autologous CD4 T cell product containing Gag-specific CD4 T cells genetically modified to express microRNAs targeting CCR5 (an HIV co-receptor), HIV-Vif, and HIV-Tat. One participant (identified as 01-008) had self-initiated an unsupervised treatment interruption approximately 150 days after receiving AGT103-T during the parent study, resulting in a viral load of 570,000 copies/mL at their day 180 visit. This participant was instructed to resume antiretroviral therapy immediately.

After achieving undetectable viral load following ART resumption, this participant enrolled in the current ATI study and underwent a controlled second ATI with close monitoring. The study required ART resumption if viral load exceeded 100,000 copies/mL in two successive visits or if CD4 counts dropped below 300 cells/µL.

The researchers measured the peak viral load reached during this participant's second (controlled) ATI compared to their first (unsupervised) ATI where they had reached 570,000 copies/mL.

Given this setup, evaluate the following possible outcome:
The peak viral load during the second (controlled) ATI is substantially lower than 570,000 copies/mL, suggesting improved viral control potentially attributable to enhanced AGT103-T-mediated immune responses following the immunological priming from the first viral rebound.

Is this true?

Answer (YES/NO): YES